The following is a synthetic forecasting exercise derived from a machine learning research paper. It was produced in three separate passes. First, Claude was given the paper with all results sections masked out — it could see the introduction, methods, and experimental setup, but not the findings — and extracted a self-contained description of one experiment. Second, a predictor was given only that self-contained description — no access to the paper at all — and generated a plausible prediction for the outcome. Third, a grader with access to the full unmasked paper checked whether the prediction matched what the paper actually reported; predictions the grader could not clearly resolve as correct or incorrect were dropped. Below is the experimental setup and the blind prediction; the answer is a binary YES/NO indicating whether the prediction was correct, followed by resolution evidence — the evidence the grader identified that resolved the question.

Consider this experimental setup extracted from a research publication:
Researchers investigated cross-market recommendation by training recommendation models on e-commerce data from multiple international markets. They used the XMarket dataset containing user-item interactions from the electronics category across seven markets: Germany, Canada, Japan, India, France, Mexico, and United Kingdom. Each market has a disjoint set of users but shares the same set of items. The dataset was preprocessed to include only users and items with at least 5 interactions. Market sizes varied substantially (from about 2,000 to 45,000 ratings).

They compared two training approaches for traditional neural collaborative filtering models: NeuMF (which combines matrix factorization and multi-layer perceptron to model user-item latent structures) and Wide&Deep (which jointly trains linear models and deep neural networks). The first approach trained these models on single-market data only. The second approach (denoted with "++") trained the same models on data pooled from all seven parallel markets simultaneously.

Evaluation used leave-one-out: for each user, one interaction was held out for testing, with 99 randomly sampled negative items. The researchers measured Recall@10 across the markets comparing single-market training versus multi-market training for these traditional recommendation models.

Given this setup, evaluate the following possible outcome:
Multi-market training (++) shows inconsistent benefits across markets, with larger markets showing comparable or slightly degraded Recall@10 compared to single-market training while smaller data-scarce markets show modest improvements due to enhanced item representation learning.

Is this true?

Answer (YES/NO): NO